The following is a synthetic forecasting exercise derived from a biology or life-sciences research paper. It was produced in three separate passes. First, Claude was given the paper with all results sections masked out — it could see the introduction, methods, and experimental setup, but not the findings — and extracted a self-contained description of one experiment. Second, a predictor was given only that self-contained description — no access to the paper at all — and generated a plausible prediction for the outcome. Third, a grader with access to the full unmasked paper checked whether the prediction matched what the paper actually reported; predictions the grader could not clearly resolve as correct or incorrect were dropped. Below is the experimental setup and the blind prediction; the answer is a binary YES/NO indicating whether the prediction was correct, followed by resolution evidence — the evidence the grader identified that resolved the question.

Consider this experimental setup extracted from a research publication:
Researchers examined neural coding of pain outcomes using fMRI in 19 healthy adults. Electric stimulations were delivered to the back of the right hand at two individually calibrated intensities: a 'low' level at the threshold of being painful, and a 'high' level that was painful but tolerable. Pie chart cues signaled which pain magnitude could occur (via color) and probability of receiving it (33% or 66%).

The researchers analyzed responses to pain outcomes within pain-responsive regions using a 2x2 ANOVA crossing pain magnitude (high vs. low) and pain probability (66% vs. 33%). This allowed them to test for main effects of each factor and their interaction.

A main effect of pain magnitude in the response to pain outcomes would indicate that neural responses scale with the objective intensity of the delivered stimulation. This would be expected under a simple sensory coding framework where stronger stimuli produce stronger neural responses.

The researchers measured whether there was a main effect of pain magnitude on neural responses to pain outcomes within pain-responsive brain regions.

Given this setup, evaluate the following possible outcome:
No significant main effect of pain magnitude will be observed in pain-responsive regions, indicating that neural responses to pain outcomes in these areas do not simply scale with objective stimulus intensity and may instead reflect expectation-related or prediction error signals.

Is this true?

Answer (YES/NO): NO